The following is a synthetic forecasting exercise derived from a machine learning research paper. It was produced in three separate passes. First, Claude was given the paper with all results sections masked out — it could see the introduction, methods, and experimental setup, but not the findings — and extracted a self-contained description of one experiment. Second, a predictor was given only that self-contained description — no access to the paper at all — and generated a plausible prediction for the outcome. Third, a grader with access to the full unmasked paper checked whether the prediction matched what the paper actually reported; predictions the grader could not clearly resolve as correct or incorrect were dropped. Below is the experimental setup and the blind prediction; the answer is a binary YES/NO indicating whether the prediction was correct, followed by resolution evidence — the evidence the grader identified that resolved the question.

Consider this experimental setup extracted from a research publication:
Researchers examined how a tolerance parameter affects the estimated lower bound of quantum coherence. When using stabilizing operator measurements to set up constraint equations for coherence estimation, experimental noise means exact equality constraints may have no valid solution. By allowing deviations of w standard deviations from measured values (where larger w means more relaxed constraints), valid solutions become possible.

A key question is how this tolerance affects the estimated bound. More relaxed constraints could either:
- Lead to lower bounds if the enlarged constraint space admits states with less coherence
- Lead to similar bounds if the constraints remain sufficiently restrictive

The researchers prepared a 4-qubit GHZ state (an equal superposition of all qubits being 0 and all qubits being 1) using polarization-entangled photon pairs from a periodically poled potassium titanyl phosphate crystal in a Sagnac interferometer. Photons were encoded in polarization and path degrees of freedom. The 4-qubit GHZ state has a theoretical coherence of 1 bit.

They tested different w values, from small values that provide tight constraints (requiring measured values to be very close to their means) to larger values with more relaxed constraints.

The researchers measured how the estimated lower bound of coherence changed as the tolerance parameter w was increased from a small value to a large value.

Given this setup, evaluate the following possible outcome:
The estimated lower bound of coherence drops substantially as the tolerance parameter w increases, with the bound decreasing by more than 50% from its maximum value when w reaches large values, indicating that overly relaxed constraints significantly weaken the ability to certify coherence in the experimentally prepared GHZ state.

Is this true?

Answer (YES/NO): NO